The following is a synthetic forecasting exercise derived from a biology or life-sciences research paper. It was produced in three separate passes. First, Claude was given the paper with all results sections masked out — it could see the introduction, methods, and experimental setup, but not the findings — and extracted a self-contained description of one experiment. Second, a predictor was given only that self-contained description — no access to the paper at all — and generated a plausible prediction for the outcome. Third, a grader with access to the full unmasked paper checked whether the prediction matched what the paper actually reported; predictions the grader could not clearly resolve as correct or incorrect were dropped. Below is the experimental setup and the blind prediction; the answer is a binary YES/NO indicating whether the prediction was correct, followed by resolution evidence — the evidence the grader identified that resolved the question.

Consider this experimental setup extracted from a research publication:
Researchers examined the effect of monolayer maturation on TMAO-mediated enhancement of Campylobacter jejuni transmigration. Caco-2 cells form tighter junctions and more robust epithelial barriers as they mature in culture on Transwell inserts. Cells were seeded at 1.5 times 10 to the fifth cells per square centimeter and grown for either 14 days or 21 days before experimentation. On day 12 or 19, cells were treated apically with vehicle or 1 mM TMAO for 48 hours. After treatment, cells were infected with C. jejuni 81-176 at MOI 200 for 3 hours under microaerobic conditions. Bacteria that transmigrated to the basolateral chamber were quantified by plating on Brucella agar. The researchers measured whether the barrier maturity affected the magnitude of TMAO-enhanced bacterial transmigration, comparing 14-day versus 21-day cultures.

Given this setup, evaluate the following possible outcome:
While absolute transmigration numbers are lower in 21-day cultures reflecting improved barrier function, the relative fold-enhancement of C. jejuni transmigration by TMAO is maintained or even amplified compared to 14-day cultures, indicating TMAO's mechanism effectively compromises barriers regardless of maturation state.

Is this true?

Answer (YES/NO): YES